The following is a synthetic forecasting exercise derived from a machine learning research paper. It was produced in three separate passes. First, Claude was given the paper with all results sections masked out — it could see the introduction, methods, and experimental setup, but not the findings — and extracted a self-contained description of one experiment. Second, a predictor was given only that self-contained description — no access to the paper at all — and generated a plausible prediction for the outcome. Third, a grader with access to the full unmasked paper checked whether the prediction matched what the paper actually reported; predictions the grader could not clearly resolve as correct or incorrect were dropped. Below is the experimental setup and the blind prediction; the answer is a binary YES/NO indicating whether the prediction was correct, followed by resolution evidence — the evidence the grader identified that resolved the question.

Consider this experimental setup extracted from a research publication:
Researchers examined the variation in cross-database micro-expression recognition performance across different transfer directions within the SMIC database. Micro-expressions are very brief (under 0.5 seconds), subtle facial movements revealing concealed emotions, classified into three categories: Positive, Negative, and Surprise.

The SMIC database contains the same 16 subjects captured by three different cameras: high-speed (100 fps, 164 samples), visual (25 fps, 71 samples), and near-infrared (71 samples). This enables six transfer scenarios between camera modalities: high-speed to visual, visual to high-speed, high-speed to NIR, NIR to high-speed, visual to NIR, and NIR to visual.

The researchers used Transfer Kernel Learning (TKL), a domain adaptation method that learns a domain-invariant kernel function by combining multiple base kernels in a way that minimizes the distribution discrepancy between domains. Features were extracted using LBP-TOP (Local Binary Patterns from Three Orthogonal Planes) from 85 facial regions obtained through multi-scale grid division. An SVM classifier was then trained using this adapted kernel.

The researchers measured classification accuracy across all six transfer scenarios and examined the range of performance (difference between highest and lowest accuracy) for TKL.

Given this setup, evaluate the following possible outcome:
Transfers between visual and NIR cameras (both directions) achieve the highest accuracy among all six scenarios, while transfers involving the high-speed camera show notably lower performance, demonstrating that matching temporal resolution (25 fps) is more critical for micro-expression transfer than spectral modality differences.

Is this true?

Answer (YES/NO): NO